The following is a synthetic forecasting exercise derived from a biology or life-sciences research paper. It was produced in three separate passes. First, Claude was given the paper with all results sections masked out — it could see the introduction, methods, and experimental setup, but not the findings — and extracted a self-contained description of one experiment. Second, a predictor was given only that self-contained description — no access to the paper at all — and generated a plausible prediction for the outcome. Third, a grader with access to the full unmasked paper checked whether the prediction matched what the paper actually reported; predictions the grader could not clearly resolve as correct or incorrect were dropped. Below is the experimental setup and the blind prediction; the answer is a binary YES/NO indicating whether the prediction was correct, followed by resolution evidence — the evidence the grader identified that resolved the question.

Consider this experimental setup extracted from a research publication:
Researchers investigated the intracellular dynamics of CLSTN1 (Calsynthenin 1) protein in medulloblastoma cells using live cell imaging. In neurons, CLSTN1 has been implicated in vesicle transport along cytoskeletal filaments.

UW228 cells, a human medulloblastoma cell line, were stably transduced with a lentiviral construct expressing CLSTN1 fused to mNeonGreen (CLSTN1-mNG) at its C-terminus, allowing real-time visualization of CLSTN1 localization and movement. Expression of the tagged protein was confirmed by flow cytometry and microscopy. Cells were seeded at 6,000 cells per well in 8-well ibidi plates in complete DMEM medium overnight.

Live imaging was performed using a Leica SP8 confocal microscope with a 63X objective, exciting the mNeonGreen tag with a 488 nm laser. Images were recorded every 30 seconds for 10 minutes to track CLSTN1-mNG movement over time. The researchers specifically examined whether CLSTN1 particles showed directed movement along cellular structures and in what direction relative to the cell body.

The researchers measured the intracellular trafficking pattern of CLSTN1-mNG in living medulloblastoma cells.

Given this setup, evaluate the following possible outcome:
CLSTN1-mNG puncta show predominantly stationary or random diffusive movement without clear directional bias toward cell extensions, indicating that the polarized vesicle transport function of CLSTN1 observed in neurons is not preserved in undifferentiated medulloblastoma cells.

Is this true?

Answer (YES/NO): NO